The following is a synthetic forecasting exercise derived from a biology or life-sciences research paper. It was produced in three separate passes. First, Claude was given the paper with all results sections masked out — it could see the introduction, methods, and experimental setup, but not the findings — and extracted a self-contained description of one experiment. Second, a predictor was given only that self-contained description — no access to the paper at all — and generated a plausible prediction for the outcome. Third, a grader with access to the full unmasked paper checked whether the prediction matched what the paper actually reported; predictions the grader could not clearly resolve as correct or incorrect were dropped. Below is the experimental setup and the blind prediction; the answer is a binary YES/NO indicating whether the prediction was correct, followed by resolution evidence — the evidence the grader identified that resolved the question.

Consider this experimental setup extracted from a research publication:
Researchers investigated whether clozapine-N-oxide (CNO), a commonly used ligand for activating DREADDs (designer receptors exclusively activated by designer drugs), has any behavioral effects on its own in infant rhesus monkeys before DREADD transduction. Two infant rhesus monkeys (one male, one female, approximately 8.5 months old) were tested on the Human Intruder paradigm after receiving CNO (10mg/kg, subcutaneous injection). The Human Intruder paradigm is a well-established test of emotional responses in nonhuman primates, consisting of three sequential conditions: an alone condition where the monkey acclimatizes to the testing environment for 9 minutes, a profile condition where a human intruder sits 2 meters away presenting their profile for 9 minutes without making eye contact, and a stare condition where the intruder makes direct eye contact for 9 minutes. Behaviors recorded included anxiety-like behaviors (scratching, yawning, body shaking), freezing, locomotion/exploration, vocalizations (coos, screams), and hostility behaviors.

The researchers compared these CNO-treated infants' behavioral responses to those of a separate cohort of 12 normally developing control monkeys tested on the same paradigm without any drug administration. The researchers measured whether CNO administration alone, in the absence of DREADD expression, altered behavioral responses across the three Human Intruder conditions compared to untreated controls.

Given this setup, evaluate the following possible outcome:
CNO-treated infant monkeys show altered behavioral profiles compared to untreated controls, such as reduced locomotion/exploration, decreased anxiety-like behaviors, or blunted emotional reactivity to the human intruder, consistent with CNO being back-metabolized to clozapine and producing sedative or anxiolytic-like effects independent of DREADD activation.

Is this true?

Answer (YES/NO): NO